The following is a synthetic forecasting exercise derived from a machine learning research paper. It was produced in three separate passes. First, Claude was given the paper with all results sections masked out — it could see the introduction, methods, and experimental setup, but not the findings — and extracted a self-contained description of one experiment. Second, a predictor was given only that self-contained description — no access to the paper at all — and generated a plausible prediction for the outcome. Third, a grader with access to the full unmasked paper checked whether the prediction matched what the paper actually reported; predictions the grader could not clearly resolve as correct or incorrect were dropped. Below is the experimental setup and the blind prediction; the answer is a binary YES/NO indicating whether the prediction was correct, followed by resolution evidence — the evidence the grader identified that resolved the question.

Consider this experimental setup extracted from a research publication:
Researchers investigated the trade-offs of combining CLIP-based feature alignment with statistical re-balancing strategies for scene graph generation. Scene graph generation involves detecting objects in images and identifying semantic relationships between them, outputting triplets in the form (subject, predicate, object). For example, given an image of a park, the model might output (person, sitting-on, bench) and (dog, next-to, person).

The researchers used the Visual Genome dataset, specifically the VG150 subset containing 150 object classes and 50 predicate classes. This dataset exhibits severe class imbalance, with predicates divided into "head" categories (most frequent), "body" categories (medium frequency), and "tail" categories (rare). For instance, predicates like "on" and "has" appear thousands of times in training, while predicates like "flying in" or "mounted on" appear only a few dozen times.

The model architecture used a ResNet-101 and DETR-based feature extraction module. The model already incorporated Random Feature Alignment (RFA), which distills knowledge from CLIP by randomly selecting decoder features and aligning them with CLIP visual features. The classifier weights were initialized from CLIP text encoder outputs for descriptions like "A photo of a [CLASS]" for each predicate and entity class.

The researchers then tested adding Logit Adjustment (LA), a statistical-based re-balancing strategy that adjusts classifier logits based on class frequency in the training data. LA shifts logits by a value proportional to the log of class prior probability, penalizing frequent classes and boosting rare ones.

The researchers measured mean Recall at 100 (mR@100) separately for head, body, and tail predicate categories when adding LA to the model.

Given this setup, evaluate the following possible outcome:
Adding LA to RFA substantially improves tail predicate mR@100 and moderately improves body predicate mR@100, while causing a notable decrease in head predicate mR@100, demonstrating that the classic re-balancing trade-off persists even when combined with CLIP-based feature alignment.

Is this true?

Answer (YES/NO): YES